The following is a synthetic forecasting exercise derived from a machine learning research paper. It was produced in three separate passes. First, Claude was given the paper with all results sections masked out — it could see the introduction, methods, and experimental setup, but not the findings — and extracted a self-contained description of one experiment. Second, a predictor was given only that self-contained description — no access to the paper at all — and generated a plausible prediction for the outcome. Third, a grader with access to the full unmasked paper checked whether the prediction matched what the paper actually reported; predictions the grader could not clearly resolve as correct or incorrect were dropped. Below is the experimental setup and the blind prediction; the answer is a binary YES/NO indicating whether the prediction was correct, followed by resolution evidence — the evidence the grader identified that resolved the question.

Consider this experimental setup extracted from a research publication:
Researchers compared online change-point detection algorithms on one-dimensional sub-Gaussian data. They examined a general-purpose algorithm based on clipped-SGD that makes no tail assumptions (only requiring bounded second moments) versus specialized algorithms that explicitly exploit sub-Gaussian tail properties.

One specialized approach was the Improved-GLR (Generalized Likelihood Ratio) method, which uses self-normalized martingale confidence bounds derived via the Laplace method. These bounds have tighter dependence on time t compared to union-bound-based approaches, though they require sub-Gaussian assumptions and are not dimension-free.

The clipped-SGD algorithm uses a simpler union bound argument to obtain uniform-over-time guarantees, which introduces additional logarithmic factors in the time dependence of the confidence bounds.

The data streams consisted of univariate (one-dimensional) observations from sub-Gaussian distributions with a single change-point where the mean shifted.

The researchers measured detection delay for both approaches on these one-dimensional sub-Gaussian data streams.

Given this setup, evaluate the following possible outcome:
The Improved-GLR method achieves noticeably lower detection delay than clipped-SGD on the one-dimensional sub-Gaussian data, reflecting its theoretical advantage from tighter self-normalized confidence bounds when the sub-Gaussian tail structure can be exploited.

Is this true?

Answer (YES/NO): YES